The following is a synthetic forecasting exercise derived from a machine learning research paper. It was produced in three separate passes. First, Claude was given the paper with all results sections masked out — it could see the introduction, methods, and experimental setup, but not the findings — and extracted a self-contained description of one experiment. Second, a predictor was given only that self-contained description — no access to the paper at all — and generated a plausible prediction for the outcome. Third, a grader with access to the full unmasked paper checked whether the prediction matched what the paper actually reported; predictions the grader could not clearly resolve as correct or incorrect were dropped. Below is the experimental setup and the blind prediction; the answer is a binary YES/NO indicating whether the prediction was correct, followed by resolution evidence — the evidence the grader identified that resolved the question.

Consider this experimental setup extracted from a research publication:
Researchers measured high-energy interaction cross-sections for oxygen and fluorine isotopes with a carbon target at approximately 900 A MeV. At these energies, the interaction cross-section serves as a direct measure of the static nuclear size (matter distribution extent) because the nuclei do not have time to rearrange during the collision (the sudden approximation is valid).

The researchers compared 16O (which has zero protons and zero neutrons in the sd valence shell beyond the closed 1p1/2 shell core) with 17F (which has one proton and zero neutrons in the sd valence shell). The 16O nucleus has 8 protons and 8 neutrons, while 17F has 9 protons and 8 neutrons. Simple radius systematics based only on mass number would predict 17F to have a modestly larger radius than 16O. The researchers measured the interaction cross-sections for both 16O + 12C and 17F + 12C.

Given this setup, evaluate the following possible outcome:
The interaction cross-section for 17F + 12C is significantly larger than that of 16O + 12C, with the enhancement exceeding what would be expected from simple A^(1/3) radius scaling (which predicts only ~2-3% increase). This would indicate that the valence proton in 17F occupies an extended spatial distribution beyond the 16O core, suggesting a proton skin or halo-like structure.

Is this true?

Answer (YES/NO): NO